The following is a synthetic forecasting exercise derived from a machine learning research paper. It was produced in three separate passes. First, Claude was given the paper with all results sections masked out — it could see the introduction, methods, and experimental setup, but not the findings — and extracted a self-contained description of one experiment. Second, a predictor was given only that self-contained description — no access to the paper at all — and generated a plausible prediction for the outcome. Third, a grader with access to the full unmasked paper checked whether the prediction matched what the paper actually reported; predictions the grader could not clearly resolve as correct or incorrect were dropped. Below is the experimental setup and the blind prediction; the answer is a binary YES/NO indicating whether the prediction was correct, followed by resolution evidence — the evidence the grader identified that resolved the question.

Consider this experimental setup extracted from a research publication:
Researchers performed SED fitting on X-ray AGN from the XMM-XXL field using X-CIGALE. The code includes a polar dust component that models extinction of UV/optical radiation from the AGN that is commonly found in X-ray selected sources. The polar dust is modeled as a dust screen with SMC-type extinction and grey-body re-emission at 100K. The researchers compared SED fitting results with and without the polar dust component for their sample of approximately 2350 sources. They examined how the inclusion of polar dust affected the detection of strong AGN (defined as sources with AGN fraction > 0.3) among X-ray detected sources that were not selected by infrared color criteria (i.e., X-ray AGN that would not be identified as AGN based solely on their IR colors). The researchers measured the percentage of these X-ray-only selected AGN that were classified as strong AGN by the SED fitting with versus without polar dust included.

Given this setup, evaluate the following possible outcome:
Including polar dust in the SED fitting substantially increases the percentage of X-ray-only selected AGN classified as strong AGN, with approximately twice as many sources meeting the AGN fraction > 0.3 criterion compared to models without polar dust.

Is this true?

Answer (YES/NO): NO